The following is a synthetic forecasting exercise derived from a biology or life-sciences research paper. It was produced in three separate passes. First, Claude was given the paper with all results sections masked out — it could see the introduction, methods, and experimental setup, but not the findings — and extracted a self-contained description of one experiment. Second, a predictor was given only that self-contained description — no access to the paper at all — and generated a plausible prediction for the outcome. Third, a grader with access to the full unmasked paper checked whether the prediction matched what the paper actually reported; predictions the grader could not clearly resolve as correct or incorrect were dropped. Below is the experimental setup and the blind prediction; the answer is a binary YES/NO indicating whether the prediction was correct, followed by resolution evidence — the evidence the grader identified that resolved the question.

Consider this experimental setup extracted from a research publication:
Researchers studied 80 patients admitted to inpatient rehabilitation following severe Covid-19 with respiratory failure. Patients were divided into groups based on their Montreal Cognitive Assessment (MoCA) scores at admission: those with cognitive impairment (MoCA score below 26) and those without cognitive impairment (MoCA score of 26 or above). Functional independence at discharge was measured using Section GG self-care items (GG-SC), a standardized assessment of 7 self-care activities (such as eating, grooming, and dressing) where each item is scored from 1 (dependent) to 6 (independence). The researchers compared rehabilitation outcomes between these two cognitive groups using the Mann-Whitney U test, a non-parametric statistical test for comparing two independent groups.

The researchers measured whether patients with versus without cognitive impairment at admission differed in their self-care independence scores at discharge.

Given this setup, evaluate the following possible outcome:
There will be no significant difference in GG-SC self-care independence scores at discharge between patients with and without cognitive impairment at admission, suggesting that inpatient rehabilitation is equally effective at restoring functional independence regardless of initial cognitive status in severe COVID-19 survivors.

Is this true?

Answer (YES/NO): YES